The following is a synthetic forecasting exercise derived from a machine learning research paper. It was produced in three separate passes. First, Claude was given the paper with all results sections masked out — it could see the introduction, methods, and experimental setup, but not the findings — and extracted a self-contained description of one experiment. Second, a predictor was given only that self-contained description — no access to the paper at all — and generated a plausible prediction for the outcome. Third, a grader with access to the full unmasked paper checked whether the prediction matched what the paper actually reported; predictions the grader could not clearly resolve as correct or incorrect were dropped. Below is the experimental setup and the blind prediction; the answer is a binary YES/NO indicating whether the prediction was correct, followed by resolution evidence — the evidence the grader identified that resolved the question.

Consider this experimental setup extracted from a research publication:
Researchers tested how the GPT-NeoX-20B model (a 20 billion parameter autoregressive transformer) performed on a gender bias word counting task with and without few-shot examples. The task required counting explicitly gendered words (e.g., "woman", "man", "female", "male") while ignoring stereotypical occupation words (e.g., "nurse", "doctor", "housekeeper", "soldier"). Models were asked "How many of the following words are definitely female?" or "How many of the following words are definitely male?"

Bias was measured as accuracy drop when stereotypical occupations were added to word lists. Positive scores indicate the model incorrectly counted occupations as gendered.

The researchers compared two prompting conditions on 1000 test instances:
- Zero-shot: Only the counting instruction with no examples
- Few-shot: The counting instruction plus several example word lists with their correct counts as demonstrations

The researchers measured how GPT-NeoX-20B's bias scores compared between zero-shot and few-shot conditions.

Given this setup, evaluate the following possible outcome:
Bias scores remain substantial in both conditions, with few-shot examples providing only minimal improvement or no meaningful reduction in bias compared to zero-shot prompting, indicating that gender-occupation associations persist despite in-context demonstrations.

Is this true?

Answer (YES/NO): NO